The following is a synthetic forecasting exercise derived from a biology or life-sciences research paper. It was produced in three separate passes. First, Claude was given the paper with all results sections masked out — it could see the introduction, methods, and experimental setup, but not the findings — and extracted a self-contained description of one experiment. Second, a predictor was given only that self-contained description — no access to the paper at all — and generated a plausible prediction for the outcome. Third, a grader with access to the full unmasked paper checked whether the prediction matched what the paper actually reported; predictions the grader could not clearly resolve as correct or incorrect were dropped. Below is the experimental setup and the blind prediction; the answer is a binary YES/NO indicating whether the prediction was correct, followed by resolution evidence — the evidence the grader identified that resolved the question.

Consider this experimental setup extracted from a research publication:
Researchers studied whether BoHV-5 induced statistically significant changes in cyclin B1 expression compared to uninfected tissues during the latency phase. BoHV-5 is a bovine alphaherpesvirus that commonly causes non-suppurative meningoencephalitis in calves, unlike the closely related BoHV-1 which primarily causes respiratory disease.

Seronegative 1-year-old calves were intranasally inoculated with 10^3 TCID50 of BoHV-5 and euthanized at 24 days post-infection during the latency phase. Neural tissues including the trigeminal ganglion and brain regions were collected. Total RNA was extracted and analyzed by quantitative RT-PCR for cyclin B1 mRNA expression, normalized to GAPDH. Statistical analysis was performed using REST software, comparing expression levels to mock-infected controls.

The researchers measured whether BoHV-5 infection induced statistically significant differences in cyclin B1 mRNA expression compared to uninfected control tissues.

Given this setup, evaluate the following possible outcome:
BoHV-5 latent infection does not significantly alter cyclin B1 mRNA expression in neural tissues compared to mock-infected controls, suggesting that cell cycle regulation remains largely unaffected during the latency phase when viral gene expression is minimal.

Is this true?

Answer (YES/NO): NO